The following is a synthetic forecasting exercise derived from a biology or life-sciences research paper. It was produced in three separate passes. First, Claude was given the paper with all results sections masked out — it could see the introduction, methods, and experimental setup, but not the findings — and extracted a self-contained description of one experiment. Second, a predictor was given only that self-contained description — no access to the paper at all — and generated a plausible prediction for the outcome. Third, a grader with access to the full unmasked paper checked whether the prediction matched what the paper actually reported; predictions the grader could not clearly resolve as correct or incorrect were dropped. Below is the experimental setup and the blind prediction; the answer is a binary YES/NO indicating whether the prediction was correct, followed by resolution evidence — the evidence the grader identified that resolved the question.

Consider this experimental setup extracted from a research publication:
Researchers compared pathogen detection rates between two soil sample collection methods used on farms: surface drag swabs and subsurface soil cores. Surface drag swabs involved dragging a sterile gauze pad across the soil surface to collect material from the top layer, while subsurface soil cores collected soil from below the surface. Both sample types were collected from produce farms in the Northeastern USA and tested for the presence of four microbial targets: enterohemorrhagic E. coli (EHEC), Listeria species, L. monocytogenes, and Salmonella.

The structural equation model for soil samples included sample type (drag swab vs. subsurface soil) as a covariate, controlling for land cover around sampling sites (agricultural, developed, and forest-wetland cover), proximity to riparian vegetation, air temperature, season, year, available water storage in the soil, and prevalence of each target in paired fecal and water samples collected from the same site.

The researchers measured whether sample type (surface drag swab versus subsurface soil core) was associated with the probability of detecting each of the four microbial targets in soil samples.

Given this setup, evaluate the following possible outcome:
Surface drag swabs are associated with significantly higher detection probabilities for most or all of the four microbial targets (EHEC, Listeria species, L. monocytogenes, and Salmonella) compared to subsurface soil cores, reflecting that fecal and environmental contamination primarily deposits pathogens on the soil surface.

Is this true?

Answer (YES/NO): NO